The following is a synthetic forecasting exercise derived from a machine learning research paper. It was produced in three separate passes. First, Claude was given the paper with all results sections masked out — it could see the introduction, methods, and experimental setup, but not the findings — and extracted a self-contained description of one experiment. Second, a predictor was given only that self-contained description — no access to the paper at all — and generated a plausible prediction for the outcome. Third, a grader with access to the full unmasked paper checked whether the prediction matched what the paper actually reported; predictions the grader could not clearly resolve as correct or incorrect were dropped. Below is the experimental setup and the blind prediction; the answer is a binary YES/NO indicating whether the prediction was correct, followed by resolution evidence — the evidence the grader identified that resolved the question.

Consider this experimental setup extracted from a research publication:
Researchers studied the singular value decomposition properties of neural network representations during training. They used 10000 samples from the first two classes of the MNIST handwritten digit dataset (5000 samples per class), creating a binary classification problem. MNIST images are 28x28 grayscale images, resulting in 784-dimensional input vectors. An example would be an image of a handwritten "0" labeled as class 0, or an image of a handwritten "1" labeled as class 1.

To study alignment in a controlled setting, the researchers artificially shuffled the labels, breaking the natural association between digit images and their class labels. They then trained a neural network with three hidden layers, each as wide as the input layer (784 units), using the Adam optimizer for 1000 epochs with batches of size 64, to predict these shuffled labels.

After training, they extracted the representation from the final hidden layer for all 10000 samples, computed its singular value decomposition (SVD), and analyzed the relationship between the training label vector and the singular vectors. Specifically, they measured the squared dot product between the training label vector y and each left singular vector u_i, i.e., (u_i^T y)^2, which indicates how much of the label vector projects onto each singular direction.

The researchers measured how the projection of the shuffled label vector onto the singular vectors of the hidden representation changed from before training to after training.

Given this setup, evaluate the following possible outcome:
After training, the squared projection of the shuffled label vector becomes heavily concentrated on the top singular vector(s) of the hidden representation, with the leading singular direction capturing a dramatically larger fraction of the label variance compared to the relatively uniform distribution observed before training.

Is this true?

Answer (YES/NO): YES